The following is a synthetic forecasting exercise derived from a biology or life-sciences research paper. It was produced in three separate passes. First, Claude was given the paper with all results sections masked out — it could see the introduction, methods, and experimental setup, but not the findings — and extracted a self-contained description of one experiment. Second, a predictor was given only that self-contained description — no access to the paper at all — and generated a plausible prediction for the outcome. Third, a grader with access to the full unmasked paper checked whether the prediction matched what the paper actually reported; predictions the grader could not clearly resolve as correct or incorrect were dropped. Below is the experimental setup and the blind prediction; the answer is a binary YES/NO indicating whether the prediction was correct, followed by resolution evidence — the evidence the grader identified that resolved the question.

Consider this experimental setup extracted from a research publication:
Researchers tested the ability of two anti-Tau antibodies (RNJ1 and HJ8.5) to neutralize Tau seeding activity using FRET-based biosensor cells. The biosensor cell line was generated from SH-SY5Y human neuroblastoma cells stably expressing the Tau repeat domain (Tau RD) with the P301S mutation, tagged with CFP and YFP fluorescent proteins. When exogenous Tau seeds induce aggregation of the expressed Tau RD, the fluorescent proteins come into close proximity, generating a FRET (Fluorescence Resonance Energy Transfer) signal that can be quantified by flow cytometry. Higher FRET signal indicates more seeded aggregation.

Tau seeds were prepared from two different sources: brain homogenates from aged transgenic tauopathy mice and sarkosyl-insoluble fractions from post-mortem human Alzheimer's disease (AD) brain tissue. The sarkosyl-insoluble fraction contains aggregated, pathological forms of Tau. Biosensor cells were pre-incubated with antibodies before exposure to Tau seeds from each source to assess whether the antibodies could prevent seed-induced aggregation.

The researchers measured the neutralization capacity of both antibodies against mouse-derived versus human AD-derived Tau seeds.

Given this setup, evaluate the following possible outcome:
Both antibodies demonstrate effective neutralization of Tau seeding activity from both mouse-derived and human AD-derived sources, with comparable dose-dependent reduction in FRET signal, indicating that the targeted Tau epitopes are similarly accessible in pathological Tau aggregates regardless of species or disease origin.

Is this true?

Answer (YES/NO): NO